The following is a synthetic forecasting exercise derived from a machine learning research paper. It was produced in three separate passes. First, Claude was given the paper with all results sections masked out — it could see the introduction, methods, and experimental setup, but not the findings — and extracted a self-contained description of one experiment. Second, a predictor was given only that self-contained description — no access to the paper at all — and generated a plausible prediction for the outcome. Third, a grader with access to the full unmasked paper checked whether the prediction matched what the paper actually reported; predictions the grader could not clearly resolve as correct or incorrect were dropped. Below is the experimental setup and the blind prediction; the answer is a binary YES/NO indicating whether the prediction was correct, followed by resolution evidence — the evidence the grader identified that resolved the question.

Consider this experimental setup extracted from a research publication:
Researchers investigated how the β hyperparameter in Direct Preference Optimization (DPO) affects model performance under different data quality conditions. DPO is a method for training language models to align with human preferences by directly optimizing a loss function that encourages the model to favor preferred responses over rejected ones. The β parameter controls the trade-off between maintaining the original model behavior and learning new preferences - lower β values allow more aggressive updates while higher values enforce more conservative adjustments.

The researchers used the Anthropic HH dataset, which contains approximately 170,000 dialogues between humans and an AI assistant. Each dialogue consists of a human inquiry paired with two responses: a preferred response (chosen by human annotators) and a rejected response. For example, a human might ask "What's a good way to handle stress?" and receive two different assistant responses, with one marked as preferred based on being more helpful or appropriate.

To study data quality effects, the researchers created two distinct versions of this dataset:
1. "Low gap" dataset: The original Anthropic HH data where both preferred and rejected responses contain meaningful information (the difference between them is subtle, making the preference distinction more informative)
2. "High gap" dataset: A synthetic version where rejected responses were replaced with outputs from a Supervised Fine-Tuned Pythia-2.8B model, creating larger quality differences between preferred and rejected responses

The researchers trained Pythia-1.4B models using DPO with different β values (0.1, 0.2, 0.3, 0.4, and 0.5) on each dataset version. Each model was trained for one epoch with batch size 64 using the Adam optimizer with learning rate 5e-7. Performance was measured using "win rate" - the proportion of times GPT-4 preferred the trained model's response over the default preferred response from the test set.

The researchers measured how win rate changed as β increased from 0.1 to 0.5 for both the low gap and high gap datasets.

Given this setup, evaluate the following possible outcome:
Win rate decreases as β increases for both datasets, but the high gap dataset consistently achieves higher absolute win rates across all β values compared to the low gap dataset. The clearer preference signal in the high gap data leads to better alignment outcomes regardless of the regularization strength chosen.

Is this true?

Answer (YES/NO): NO